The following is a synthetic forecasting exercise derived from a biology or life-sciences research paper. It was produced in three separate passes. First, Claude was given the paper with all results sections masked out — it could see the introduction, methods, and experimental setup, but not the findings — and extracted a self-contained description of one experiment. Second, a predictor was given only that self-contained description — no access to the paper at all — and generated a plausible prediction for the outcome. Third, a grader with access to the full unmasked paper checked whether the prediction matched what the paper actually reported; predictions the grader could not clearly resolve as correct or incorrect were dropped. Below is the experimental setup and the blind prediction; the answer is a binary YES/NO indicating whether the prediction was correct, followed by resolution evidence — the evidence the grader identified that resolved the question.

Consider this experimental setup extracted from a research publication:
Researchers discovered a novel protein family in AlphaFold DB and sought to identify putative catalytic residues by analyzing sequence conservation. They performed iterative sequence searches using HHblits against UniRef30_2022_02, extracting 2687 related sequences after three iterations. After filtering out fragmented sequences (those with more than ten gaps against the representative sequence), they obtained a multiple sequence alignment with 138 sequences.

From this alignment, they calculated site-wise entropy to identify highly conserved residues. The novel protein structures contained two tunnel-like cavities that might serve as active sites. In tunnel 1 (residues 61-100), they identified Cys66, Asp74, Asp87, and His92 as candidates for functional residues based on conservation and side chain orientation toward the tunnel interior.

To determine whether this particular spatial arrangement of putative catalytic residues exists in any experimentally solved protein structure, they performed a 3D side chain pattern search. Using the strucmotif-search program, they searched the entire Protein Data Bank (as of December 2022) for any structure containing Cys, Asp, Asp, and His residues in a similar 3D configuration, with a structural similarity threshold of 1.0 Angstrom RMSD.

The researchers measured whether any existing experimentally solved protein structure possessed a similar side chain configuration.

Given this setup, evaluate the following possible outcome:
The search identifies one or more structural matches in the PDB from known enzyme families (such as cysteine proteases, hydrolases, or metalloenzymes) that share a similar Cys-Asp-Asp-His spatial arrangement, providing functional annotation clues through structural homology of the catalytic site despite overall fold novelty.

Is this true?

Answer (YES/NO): NO